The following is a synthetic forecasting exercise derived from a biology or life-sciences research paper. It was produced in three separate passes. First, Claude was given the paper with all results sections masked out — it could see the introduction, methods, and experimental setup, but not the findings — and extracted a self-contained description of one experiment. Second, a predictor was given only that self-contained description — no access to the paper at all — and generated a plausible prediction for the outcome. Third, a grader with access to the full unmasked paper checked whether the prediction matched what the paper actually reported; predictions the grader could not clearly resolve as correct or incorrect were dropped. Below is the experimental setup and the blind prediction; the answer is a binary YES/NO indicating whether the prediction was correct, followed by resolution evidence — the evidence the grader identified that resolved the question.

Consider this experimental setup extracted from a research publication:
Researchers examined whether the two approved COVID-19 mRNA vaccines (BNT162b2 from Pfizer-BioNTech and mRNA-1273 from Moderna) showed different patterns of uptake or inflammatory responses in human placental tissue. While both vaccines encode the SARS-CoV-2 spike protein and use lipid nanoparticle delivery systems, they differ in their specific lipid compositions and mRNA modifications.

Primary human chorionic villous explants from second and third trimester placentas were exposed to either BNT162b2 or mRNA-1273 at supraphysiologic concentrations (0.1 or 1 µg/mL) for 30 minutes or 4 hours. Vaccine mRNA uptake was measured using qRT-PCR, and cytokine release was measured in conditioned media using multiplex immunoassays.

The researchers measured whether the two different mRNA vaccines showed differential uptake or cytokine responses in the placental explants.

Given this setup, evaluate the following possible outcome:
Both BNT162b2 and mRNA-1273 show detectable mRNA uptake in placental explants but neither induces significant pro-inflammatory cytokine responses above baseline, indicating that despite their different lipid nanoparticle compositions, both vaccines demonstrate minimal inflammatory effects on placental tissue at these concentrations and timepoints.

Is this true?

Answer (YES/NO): NO